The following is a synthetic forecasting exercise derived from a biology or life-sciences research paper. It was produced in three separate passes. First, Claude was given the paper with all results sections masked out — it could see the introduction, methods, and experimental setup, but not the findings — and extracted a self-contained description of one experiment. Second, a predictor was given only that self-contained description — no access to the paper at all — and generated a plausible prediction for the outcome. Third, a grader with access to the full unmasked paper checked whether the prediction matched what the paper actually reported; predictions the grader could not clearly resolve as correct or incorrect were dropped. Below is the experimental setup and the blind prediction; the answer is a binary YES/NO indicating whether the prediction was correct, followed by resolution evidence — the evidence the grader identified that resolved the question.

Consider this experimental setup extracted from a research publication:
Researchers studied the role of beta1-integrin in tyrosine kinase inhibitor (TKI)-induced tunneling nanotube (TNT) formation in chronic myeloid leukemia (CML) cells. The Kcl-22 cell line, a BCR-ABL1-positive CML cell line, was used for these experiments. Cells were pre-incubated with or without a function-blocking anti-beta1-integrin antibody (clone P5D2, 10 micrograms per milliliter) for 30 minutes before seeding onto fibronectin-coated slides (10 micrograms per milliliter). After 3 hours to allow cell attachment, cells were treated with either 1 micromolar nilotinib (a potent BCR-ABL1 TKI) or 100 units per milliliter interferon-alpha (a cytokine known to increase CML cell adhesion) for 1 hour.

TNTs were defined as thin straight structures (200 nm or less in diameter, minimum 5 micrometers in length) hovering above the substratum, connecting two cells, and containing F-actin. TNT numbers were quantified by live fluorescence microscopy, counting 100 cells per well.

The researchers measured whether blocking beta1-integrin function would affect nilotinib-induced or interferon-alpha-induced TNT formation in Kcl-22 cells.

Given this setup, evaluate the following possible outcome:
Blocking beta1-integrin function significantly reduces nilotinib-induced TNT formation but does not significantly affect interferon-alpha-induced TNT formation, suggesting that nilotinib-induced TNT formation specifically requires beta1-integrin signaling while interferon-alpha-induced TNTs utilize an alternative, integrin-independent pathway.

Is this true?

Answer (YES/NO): NO